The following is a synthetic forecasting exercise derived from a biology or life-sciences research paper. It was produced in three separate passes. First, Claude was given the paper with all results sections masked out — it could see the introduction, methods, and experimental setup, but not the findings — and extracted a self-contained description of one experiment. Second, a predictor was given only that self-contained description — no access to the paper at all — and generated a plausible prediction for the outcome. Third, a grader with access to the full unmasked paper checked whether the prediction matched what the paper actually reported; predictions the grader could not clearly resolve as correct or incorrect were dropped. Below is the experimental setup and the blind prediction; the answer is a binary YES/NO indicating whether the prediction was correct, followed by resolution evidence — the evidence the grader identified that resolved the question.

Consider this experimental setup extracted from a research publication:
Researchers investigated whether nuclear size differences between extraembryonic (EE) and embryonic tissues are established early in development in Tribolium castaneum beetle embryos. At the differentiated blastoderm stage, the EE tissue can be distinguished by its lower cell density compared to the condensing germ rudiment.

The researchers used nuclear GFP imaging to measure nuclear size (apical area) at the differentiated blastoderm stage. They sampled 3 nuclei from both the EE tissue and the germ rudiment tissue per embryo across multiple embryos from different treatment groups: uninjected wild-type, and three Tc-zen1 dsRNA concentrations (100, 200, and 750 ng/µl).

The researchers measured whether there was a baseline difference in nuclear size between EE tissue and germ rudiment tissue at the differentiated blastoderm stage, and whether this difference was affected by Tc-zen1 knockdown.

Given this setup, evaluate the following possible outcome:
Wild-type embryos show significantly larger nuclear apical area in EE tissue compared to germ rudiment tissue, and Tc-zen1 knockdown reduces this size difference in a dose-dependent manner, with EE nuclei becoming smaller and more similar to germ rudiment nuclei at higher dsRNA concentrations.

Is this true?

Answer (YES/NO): NO